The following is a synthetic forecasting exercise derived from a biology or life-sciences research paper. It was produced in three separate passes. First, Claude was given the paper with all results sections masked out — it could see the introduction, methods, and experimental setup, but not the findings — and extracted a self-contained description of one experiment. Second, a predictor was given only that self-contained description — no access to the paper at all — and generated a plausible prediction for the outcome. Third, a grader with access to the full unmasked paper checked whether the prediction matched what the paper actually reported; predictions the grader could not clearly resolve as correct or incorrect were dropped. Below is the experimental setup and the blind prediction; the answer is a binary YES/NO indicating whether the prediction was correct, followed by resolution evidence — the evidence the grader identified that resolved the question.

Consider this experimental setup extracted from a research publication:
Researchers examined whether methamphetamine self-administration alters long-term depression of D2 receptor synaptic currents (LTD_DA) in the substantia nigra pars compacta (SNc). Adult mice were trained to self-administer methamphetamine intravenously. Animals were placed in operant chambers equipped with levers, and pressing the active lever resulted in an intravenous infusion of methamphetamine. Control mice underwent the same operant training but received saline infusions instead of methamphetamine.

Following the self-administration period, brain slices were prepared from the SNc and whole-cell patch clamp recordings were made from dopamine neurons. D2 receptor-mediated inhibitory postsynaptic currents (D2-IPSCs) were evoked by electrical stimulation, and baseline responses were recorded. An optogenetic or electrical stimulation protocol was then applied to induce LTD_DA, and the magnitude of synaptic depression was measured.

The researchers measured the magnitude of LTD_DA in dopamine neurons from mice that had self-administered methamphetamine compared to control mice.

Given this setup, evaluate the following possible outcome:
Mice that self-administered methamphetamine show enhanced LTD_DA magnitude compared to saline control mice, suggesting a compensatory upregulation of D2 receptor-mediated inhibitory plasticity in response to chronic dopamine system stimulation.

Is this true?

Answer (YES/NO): YES